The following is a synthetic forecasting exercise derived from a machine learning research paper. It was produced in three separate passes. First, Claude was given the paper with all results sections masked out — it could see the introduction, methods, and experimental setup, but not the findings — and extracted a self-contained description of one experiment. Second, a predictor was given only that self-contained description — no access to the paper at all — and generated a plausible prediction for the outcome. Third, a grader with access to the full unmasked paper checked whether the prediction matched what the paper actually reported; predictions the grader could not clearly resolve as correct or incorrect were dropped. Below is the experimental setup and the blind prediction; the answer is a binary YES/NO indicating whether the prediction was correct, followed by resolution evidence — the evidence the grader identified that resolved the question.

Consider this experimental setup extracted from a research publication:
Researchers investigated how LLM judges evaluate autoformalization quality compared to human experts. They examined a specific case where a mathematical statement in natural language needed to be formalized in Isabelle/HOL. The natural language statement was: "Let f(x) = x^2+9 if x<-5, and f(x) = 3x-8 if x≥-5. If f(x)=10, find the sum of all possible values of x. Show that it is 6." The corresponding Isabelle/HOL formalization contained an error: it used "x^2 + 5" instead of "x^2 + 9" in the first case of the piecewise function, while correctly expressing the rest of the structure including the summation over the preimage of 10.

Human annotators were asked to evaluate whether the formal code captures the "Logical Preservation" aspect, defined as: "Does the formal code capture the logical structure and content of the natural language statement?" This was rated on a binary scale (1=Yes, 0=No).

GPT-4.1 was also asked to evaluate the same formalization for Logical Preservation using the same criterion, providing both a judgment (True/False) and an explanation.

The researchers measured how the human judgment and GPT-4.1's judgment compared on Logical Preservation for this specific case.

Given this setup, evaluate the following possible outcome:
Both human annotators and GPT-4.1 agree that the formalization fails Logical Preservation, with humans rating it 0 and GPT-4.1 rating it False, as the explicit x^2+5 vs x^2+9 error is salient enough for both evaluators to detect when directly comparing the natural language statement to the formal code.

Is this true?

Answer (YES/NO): NO